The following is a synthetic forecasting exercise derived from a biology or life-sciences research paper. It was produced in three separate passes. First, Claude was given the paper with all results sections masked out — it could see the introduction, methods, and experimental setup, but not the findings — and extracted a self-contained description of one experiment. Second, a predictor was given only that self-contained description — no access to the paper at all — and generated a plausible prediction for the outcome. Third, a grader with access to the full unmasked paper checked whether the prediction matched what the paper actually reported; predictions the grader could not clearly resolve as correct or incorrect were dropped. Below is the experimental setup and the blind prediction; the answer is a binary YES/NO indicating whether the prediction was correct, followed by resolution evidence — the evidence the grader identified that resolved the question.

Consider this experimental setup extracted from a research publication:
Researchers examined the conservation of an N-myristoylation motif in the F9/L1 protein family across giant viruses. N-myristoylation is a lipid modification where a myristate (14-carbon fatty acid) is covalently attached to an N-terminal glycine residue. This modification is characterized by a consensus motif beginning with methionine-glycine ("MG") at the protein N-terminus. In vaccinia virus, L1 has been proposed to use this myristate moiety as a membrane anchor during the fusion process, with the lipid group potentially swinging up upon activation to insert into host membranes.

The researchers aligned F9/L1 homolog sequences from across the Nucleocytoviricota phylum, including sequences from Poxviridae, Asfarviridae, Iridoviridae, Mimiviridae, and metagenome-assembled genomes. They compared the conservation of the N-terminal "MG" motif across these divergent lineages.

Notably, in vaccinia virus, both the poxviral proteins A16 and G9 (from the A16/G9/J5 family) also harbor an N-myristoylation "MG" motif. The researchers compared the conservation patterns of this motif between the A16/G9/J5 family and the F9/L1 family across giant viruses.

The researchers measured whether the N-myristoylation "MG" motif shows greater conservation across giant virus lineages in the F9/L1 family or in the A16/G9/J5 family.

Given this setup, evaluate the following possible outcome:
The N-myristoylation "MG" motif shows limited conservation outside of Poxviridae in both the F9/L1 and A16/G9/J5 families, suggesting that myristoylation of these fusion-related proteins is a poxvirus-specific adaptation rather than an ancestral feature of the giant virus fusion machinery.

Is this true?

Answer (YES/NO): NO